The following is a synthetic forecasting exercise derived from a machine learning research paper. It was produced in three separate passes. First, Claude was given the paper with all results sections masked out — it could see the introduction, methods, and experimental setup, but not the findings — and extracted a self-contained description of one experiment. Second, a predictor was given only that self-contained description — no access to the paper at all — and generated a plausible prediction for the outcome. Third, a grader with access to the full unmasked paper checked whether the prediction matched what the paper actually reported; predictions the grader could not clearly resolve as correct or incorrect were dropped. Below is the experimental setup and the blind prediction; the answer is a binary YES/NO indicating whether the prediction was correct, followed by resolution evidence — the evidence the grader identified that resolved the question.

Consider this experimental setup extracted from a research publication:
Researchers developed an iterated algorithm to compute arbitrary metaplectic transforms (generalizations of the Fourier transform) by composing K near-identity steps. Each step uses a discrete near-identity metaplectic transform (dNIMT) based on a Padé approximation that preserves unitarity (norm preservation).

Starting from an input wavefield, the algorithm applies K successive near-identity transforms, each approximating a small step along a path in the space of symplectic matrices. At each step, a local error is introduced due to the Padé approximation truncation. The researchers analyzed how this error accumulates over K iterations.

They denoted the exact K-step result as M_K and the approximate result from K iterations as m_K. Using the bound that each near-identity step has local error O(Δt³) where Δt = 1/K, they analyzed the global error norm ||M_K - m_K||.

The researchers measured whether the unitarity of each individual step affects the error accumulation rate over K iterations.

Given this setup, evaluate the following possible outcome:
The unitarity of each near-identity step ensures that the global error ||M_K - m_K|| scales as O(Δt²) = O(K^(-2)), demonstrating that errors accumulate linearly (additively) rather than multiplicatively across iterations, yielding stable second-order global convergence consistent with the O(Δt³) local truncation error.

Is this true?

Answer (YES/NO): YES